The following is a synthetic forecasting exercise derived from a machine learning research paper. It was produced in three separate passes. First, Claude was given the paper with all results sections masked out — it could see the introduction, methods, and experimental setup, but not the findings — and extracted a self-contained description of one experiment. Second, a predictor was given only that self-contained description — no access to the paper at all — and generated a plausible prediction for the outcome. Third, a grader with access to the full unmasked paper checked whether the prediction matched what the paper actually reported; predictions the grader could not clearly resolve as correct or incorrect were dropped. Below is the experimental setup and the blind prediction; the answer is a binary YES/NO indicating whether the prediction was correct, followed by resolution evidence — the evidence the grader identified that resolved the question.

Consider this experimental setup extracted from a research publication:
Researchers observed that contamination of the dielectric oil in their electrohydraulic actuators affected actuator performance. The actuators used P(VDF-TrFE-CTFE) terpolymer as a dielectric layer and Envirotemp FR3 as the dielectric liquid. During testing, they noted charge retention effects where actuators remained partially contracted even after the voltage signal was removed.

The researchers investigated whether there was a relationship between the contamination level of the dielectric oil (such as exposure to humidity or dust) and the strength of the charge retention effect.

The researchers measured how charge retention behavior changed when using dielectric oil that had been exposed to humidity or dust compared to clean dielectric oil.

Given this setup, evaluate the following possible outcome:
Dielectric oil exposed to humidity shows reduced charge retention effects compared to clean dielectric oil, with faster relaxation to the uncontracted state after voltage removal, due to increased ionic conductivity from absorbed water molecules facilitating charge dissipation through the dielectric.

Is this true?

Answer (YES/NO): NO